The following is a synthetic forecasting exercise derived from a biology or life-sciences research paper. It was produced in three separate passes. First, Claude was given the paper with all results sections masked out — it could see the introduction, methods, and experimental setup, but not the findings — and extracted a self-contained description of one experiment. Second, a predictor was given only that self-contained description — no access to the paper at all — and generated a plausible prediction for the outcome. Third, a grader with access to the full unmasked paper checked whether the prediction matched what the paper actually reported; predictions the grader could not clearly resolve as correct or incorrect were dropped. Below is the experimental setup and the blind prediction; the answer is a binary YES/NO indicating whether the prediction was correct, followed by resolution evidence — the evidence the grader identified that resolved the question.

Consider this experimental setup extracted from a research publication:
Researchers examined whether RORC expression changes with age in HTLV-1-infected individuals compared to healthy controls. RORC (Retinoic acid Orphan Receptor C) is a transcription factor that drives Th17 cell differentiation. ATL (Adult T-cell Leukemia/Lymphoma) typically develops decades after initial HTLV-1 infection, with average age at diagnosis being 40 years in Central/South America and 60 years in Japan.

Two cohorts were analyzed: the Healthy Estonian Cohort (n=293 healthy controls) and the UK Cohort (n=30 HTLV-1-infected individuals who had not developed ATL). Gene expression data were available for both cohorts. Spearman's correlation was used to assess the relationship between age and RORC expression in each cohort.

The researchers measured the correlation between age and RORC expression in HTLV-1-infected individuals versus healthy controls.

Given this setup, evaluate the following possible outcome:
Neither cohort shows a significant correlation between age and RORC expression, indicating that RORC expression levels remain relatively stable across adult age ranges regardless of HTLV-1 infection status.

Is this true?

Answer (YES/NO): NO